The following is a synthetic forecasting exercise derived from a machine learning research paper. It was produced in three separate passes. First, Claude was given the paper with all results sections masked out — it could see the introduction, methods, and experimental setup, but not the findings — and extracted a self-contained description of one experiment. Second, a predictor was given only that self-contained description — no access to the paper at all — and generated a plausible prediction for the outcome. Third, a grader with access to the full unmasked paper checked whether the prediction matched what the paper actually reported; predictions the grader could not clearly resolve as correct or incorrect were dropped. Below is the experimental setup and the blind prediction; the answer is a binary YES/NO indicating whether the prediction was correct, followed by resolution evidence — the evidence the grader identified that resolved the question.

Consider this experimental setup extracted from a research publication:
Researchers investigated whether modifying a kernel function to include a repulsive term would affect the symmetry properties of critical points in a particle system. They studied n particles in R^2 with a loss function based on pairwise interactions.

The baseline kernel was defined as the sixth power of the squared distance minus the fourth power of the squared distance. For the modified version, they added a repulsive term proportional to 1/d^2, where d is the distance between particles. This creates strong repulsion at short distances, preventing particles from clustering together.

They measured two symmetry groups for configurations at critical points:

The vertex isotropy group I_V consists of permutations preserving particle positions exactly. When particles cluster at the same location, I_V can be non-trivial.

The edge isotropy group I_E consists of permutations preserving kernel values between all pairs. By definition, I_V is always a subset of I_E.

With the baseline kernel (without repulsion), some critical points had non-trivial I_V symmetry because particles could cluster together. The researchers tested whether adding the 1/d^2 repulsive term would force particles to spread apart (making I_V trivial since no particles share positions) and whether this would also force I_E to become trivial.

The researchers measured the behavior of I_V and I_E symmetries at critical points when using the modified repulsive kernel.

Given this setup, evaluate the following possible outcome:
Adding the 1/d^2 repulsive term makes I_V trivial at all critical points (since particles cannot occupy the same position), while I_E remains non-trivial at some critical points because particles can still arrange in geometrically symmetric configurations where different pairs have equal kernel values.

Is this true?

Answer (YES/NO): YES